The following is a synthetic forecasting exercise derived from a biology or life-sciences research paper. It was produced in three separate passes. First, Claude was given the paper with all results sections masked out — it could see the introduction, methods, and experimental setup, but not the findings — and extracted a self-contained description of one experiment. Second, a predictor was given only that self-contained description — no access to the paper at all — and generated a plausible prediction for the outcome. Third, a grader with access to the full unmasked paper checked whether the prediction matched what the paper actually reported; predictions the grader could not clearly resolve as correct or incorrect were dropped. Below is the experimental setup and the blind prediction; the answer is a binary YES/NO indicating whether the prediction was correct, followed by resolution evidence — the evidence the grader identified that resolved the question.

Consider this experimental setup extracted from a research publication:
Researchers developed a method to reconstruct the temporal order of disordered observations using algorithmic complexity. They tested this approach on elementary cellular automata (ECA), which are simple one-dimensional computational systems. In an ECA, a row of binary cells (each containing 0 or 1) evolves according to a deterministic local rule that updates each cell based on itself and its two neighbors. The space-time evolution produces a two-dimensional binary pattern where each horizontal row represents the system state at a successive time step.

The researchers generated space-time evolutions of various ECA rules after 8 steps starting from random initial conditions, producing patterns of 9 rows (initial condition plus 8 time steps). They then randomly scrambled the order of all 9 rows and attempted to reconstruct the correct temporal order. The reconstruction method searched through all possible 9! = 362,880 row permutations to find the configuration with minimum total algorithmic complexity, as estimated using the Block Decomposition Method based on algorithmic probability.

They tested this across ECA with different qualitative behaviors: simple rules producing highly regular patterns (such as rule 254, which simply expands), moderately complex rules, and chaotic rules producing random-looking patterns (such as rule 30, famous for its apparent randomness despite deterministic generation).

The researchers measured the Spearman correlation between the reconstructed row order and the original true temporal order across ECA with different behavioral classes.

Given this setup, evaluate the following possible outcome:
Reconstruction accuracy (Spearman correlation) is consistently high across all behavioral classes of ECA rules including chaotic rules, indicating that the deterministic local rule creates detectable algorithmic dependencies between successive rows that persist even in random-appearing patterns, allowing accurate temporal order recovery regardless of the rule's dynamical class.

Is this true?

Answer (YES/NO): NO